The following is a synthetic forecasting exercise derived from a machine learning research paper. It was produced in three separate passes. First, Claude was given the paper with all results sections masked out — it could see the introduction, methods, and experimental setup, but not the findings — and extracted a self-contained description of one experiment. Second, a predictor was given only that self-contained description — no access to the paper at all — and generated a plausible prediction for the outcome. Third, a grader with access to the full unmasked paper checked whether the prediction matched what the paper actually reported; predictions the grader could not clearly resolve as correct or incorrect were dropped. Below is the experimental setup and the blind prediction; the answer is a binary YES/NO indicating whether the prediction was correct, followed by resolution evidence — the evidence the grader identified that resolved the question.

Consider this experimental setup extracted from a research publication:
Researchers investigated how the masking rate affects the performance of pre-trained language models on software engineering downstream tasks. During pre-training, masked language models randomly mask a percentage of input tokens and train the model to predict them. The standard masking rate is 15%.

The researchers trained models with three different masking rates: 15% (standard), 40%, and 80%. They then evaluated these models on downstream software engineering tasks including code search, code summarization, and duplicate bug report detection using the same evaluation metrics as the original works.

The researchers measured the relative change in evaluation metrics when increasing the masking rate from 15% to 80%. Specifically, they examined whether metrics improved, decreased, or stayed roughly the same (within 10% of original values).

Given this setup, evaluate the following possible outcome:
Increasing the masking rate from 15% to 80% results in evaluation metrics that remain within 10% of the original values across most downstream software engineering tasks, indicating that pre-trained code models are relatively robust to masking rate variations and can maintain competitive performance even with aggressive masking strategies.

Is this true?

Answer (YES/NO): YES